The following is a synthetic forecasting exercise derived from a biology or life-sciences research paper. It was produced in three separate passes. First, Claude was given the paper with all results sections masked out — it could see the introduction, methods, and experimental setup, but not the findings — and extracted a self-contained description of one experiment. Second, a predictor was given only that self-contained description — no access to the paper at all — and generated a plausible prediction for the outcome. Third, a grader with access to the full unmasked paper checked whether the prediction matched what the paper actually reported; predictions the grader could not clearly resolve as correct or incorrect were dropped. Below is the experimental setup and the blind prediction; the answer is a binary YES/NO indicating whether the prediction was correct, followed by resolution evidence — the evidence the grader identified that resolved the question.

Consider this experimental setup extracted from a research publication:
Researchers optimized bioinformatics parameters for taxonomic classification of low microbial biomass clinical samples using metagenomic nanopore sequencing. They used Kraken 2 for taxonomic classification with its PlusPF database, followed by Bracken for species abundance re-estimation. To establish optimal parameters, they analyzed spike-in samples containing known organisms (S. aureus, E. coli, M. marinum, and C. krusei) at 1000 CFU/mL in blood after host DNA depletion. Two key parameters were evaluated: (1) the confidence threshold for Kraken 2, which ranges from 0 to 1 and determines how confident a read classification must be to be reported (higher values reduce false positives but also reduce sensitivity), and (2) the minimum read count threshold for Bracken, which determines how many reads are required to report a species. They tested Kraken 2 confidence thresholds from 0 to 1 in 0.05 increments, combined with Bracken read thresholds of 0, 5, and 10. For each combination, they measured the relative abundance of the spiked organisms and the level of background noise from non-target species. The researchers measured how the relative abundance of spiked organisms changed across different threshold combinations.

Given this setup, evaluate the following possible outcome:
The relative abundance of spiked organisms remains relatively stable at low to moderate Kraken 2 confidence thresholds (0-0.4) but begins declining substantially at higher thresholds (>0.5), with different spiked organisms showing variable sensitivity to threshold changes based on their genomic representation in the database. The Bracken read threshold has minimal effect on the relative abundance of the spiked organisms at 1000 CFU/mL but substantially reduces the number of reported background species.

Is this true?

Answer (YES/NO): NO